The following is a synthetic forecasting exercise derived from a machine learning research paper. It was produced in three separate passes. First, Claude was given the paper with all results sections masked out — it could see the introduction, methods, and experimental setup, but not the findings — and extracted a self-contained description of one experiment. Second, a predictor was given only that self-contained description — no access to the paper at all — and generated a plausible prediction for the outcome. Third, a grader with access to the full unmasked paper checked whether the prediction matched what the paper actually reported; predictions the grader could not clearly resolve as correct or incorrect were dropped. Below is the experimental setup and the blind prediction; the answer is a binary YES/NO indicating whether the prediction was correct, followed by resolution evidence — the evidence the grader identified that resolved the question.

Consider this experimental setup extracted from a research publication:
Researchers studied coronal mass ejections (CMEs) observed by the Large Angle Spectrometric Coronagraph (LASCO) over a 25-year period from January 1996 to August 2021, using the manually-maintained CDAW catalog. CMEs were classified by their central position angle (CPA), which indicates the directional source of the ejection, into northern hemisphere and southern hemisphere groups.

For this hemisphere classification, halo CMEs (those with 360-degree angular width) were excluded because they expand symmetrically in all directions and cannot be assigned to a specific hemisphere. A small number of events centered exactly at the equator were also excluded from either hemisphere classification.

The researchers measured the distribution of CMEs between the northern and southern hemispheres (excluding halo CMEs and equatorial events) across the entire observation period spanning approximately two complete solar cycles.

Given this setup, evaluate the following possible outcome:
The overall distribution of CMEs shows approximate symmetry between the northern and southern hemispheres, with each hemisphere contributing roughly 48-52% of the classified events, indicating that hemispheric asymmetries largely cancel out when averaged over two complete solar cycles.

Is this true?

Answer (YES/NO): YES